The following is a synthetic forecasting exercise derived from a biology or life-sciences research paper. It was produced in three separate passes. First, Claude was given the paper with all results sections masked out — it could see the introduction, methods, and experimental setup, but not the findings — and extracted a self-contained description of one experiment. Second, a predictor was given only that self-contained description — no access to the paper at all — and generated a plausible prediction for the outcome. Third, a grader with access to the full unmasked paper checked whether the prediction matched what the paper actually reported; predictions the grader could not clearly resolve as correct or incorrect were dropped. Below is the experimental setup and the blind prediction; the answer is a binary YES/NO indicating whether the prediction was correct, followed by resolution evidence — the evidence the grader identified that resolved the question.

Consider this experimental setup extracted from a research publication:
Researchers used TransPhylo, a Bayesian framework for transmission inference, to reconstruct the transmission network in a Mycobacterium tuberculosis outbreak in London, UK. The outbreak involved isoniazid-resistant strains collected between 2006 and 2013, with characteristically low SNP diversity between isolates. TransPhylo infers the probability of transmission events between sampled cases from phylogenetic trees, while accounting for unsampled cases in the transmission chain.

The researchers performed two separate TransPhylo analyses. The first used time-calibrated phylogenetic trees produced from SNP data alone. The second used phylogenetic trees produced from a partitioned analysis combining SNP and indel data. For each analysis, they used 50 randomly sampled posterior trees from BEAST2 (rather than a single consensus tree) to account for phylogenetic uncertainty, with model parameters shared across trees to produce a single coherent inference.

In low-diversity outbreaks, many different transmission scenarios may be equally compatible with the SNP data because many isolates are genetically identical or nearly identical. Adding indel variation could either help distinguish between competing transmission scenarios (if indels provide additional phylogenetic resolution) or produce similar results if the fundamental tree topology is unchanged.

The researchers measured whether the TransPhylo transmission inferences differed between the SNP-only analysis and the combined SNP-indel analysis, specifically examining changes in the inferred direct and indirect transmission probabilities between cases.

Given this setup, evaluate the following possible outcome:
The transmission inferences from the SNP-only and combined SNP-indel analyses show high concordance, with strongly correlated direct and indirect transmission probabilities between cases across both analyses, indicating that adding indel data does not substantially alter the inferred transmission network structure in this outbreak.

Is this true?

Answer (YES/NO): NO